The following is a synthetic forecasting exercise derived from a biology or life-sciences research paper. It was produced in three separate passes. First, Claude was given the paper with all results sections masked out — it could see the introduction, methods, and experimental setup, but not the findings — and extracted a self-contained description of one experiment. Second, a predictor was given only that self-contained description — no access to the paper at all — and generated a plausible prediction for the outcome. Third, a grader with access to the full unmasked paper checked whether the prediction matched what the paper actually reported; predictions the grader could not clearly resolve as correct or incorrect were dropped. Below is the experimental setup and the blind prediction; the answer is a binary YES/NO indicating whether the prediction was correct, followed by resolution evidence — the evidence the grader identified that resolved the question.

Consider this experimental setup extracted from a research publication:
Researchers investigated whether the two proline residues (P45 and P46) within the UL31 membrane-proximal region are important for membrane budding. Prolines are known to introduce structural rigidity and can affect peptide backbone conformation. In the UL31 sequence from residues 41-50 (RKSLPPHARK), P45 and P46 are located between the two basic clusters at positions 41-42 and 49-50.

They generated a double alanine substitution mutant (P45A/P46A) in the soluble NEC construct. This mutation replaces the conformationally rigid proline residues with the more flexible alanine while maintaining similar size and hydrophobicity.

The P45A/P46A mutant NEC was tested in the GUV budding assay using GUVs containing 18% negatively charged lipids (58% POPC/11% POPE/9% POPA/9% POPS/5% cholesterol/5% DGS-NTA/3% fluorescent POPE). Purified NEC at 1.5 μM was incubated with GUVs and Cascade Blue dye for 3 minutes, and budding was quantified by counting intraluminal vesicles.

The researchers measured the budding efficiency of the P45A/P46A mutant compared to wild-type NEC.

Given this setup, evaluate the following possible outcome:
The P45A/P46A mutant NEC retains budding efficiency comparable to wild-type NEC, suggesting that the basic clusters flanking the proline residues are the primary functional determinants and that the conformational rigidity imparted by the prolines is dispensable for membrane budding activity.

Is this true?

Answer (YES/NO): YES